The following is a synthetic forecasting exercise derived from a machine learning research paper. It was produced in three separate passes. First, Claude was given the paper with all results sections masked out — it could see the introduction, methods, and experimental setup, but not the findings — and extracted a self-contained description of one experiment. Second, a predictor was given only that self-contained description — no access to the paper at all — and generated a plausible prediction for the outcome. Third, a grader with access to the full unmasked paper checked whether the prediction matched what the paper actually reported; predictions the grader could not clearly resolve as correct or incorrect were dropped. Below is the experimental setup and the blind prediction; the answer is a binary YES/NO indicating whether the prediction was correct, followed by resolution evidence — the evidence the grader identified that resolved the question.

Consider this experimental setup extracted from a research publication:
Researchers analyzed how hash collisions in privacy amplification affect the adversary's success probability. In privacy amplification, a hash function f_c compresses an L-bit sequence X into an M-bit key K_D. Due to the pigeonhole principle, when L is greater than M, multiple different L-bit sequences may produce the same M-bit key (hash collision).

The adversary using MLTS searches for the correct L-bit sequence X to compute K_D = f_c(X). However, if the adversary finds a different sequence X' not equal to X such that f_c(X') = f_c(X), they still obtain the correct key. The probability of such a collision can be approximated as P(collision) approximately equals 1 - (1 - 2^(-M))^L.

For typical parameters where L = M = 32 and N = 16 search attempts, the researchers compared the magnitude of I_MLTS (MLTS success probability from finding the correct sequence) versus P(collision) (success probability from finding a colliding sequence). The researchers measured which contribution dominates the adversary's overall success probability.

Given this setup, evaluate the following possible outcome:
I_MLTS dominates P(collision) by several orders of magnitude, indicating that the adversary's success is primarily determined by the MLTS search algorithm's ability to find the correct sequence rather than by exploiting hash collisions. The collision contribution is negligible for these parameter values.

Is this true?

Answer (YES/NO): YES